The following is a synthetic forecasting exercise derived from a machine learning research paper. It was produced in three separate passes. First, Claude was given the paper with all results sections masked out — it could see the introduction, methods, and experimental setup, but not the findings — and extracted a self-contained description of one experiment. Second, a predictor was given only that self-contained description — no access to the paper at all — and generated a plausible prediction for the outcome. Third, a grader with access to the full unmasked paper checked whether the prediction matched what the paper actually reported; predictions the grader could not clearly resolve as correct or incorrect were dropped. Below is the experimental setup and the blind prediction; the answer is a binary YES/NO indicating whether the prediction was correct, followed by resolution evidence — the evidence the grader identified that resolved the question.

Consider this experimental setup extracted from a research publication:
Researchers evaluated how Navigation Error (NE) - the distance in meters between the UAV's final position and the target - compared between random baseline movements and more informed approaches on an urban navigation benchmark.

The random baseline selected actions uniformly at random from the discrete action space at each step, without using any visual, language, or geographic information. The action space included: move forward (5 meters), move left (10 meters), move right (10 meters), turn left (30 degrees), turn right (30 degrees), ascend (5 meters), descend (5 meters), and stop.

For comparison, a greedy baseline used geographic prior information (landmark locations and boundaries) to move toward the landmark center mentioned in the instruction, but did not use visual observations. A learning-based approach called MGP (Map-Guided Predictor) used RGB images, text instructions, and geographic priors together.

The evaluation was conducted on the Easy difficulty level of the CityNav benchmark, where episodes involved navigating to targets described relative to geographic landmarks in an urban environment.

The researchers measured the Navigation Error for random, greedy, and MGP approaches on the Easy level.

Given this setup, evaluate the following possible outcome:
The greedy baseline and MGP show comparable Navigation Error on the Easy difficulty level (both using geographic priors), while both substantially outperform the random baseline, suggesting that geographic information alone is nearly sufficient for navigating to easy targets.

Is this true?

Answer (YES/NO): NO